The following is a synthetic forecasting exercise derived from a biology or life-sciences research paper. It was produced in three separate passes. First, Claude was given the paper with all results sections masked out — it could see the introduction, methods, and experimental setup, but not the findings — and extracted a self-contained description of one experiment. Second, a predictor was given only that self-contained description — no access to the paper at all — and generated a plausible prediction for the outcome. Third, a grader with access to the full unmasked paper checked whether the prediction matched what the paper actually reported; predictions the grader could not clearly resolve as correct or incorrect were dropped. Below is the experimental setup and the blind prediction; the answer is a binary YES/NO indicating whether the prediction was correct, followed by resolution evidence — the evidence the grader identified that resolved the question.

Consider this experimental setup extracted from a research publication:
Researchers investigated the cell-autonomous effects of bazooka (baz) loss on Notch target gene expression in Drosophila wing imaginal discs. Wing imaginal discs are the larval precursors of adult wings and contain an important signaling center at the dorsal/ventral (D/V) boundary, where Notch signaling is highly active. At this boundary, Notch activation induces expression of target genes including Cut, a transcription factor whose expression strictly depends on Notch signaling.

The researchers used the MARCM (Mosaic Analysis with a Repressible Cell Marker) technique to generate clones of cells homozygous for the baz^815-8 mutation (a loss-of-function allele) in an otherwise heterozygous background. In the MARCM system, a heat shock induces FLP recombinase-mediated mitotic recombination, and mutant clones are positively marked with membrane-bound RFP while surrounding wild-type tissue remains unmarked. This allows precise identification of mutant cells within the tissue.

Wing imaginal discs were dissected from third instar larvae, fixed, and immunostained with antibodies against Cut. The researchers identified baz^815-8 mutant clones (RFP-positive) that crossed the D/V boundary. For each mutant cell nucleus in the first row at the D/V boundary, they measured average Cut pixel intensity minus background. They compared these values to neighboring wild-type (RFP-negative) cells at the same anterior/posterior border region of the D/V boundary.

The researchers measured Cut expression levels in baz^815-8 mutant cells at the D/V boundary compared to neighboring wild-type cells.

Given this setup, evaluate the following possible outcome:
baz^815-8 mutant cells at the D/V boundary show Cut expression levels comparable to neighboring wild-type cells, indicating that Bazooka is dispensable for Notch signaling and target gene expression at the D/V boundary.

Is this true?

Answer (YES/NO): NO